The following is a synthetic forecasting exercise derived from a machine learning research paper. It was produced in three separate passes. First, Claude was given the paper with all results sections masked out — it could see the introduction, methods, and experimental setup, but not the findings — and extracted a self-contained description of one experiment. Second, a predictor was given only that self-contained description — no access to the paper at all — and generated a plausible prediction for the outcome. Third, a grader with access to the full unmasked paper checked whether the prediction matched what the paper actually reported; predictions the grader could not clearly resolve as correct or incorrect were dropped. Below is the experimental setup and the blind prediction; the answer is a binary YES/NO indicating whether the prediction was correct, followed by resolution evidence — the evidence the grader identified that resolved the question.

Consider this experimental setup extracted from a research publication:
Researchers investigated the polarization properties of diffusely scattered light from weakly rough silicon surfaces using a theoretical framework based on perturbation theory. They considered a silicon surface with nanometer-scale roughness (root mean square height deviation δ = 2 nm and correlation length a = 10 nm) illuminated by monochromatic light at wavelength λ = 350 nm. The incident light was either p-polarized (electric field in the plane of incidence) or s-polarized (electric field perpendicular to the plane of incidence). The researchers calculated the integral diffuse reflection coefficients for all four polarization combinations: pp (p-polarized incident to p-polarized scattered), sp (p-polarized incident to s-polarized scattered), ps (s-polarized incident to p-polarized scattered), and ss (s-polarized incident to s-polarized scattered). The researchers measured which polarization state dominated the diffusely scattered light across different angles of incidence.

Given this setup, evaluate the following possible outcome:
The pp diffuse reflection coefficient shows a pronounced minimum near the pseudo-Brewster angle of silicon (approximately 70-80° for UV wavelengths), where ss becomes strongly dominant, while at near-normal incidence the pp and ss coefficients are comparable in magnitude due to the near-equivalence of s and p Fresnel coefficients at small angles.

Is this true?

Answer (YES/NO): NO